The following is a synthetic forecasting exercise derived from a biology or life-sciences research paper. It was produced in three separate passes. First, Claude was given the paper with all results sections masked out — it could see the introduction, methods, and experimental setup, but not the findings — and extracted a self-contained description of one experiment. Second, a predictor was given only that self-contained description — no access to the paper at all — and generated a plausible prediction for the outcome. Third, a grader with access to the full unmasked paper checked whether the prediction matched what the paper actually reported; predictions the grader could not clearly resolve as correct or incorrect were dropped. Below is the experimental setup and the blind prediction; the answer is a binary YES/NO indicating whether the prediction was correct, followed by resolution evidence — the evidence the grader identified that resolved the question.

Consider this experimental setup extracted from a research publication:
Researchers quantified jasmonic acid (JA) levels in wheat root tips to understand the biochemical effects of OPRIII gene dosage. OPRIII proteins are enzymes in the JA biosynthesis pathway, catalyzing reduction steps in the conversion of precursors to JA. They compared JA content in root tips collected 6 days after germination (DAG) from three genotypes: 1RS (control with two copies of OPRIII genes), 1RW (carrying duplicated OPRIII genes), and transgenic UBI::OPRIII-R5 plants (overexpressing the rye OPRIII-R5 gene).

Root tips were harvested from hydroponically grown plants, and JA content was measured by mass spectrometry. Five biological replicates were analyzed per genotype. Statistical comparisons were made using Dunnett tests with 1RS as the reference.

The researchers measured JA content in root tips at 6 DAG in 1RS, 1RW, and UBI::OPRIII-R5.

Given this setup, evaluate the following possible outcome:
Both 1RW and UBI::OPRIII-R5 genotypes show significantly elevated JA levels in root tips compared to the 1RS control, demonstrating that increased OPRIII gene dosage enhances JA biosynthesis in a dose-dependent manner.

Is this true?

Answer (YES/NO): YES